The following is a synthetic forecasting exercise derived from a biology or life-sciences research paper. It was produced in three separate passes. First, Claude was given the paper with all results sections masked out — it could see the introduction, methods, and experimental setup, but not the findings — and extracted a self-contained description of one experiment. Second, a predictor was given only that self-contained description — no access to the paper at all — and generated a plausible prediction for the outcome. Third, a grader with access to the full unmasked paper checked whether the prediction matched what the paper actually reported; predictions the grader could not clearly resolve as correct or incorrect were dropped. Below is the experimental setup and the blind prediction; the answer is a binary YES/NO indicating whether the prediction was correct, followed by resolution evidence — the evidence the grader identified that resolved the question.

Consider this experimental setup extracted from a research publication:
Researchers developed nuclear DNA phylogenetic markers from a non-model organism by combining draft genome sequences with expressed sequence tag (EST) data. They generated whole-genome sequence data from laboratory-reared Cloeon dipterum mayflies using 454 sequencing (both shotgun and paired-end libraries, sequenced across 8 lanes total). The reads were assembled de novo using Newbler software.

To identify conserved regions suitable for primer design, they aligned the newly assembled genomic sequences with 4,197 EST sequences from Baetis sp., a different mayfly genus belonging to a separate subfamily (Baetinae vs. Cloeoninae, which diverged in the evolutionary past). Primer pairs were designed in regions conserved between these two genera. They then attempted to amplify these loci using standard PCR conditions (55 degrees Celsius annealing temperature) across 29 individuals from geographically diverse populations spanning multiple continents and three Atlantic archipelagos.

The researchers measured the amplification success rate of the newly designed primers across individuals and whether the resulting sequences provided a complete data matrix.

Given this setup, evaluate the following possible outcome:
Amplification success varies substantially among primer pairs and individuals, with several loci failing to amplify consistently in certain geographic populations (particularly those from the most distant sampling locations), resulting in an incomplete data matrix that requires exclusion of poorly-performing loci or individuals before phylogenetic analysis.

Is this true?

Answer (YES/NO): NO